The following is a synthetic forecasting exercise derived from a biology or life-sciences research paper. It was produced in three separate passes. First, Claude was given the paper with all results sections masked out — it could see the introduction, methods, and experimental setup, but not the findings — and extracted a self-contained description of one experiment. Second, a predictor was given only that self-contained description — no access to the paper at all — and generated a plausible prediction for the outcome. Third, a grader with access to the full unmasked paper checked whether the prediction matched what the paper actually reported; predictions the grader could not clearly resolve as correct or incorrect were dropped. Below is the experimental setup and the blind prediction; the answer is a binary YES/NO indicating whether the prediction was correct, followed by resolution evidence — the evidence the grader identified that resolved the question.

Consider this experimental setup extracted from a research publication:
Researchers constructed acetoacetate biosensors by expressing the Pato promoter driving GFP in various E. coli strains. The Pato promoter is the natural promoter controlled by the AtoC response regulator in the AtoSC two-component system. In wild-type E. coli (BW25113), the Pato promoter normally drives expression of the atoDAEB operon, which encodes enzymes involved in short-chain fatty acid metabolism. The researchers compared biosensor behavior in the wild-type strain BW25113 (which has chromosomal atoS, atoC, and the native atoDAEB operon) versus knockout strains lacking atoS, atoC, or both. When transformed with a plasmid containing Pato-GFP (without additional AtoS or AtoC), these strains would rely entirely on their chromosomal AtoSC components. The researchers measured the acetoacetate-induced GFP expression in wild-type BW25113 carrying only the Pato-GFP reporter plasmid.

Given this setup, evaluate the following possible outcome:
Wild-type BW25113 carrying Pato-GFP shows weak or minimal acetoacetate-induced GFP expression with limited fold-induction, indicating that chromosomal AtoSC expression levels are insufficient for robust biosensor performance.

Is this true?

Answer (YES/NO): NO